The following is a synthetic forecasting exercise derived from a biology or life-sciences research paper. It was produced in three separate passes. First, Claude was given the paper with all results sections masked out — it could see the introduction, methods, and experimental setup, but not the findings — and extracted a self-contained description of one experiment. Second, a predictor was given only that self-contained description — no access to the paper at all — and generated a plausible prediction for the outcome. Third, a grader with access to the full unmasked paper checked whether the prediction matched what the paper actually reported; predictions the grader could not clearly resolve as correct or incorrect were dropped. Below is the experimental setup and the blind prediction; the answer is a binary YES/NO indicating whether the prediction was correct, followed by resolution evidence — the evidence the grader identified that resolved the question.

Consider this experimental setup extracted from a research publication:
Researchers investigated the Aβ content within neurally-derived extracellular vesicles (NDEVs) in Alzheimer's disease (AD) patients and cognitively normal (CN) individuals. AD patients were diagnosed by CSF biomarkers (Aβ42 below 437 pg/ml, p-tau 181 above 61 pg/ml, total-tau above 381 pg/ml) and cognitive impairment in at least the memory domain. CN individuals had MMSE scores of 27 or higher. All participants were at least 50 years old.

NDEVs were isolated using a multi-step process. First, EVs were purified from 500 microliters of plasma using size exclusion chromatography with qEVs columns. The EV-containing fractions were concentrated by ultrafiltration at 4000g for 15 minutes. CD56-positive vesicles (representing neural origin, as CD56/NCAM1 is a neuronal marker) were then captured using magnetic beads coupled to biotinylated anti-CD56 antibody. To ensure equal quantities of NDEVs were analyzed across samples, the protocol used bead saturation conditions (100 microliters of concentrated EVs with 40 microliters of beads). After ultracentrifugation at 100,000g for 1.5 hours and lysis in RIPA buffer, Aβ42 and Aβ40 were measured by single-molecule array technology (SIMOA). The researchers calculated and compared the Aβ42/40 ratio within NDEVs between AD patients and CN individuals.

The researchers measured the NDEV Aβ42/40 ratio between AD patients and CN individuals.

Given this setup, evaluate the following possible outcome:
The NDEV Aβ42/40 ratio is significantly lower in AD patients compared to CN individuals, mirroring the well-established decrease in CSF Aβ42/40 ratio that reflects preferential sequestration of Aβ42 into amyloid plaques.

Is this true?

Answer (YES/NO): NO